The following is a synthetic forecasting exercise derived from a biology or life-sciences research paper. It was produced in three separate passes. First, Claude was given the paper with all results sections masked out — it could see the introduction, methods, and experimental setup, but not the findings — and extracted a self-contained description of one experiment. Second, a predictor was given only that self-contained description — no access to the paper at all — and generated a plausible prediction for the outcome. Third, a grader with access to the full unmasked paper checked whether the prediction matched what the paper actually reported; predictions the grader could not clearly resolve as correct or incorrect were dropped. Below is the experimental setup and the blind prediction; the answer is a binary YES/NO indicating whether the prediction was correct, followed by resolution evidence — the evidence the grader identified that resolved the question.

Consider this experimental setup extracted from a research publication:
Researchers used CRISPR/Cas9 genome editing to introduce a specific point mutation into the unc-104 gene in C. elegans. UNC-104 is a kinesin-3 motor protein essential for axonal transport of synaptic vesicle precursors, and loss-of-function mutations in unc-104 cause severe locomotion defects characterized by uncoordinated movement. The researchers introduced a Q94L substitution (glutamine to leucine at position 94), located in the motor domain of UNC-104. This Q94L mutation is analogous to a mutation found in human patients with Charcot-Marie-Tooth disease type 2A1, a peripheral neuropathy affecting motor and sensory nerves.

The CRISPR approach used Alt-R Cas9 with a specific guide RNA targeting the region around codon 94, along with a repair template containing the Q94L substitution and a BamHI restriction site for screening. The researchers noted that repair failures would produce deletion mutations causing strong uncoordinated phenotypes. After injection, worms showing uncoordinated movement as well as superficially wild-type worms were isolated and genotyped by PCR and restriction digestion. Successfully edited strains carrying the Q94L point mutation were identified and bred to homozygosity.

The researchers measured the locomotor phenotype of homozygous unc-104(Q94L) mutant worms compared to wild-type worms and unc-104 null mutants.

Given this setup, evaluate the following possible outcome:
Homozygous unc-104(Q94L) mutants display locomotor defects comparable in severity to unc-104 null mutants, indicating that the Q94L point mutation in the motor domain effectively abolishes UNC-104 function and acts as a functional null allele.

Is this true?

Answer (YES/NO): NO